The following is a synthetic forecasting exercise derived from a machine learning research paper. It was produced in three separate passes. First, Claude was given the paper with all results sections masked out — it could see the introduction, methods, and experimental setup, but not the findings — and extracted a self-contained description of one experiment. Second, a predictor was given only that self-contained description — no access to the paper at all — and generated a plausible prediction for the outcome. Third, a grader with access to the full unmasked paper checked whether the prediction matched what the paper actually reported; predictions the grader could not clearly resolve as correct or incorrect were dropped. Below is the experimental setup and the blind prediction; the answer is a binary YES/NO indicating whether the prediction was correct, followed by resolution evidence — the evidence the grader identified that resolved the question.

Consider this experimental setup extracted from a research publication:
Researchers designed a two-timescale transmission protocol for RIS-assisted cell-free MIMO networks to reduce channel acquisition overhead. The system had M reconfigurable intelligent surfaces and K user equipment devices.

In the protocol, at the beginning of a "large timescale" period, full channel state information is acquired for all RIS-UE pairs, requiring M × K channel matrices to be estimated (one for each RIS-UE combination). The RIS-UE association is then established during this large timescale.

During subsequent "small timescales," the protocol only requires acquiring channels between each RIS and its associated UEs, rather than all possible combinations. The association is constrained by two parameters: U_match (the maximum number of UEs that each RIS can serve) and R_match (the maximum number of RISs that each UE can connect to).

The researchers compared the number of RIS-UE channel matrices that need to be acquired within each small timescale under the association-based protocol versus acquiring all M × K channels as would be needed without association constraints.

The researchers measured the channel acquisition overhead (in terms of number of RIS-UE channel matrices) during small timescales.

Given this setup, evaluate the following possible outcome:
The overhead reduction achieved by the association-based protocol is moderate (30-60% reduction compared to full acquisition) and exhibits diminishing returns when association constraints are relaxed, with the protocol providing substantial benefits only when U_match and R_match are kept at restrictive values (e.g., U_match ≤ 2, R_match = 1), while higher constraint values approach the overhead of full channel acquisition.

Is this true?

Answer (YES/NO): NO